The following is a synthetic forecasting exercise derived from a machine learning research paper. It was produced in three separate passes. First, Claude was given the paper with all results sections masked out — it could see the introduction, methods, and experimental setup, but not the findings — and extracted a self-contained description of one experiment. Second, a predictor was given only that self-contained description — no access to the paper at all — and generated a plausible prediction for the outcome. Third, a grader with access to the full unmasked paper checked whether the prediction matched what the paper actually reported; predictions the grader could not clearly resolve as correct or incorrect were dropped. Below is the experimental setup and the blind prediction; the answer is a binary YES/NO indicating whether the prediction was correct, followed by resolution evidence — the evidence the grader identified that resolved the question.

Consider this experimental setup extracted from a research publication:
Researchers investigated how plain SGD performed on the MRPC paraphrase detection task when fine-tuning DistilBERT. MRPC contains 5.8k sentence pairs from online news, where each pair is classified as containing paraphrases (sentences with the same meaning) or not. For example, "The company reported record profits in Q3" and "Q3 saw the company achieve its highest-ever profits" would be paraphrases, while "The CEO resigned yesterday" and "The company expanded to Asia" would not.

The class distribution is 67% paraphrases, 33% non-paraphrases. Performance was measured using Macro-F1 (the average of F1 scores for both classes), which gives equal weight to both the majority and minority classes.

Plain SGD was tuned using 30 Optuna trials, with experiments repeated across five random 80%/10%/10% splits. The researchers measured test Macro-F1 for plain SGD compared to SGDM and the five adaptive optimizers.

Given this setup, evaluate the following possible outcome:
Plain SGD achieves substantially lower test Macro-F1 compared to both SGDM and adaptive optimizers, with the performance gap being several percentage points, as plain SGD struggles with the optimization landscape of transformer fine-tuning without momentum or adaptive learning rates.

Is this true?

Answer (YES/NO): YES